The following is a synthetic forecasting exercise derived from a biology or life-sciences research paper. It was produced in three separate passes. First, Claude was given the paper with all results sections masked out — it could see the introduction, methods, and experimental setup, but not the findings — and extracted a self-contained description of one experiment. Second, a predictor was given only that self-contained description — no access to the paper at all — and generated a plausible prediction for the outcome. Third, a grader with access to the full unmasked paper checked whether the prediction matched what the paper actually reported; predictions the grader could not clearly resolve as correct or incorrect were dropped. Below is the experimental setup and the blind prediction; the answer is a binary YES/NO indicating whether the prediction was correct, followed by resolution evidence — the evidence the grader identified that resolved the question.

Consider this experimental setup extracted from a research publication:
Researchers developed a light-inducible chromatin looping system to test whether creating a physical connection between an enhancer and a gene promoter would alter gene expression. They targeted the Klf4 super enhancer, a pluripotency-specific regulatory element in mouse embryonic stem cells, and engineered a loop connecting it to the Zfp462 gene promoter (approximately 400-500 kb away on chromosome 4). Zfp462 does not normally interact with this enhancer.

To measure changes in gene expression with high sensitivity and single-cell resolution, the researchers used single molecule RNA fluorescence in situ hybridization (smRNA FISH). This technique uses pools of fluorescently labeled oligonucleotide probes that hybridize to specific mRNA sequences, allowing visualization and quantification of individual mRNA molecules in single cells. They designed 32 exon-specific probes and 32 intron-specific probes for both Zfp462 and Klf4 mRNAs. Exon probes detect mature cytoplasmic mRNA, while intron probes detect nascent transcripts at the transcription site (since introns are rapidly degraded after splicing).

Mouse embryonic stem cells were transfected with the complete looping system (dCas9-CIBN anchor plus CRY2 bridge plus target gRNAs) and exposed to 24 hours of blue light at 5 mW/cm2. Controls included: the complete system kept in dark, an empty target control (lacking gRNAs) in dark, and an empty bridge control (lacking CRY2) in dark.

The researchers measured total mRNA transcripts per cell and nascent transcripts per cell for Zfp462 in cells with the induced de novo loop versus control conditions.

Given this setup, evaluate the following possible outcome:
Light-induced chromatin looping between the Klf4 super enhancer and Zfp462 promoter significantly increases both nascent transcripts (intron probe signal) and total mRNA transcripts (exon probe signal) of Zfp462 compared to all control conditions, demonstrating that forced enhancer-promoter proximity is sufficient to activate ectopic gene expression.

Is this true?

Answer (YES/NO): YES